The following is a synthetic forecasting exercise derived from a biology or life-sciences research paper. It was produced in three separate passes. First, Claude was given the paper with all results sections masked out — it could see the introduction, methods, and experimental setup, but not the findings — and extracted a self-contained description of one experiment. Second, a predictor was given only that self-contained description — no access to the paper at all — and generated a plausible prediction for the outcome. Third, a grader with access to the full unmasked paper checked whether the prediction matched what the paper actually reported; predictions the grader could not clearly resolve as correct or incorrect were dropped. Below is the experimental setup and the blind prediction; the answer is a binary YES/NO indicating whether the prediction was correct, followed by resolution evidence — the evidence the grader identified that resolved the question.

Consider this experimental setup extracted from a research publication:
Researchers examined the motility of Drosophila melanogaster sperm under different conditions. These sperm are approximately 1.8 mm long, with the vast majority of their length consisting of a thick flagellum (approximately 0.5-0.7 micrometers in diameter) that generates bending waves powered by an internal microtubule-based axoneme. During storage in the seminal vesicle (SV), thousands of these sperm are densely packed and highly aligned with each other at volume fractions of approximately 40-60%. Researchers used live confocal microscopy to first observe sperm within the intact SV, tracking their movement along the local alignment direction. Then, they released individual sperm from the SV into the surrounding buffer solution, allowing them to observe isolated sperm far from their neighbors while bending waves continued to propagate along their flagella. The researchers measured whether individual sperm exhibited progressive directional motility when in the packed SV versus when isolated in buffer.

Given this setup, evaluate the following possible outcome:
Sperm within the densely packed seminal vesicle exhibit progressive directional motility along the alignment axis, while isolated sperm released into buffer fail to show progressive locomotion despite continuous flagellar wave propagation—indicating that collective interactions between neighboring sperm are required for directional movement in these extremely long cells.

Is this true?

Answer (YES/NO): YES